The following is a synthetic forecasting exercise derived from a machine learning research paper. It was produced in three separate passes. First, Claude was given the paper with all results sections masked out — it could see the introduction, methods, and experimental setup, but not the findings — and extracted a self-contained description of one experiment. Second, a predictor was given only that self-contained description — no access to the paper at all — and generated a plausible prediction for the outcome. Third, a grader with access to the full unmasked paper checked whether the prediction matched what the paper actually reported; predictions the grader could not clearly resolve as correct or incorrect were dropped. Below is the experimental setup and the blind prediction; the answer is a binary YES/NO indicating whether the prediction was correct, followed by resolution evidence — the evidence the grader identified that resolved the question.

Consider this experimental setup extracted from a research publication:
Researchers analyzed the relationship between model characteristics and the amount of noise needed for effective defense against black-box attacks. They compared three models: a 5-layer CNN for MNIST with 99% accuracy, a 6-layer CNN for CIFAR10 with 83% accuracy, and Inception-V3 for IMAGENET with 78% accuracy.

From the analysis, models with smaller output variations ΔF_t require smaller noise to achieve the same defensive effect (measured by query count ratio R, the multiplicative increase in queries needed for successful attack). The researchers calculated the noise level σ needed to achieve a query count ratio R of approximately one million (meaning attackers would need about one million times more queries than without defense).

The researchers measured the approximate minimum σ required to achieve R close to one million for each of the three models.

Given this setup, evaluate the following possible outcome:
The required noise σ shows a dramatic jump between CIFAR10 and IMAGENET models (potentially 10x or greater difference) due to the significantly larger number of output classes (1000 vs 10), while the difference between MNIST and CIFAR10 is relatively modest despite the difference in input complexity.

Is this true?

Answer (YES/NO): NO